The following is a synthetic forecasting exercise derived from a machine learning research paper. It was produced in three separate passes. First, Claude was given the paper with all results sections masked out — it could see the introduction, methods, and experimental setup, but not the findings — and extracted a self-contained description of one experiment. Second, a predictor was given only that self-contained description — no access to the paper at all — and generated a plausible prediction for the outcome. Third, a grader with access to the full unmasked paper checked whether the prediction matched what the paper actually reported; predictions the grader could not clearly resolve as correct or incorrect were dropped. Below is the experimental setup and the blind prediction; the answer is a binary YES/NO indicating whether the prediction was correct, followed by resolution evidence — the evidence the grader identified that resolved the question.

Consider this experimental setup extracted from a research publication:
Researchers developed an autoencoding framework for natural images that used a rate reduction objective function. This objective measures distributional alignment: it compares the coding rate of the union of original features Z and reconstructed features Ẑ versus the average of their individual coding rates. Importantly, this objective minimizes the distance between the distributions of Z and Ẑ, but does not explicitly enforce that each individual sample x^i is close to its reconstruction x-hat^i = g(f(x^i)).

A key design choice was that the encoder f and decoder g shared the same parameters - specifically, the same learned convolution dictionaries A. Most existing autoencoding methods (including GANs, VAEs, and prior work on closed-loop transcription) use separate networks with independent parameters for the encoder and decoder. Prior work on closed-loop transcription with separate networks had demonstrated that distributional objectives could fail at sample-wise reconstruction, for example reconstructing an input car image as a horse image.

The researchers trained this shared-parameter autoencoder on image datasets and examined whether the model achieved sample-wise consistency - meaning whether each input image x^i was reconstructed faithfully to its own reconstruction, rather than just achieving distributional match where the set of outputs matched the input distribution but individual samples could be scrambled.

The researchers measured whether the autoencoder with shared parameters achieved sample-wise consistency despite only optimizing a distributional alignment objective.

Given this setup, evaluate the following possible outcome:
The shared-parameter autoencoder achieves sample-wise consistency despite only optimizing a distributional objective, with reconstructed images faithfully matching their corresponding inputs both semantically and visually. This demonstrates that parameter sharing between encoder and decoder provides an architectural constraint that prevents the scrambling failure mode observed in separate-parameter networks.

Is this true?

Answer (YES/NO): YES